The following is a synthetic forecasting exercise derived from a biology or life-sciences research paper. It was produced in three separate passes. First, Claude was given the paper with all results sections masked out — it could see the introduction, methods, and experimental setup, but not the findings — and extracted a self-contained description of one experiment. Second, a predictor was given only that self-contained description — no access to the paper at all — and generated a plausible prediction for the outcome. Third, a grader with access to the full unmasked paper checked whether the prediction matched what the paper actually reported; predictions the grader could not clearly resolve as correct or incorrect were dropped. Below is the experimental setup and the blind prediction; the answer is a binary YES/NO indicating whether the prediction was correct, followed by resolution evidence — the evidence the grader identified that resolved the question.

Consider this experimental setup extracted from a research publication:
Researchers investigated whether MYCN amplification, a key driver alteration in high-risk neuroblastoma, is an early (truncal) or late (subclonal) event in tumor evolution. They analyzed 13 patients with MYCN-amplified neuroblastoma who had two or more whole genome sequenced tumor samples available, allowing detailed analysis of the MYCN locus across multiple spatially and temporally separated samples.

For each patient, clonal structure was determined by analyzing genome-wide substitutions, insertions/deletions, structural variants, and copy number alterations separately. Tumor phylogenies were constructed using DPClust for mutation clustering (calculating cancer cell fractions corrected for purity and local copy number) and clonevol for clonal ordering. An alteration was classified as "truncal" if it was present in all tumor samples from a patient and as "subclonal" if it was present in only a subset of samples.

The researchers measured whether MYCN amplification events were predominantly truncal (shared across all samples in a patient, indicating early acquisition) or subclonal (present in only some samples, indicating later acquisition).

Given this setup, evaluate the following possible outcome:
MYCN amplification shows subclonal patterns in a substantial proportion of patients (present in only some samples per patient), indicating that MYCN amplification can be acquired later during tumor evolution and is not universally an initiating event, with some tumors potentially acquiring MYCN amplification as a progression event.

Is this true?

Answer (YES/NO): NO